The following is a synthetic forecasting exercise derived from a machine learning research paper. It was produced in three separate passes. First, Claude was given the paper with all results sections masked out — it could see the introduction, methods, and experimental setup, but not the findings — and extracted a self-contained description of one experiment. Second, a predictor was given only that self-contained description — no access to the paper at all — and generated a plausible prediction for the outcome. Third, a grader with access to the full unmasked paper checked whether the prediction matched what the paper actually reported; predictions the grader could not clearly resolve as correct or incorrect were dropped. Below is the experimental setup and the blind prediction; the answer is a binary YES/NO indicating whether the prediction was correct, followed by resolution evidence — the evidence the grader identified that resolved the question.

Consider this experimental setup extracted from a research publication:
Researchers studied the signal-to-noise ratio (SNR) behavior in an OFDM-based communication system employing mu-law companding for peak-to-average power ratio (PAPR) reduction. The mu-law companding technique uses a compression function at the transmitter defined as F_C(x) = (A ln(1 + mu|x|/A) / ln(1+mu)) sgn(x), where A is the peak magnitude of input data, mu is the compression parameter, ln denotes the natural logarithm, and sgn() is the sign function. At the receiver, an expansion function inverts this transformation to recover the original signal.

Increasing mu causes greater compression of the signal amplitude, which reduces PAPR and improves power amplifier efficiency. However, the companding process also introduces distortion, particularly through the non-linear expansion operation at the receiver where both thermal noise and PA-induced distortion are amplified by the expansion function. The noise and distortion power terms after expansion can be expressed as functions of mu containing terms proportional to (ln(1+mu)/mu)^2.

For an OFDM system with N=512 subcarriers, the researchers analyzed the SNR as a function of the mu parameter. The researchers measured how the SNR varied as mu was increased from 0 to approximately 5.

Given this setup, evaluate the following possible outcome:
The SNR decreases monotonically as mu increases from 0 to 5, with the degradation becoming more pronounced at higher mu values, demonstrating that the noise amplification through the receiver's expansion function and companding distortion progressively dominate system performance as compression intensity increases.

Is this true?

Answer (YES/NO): NO